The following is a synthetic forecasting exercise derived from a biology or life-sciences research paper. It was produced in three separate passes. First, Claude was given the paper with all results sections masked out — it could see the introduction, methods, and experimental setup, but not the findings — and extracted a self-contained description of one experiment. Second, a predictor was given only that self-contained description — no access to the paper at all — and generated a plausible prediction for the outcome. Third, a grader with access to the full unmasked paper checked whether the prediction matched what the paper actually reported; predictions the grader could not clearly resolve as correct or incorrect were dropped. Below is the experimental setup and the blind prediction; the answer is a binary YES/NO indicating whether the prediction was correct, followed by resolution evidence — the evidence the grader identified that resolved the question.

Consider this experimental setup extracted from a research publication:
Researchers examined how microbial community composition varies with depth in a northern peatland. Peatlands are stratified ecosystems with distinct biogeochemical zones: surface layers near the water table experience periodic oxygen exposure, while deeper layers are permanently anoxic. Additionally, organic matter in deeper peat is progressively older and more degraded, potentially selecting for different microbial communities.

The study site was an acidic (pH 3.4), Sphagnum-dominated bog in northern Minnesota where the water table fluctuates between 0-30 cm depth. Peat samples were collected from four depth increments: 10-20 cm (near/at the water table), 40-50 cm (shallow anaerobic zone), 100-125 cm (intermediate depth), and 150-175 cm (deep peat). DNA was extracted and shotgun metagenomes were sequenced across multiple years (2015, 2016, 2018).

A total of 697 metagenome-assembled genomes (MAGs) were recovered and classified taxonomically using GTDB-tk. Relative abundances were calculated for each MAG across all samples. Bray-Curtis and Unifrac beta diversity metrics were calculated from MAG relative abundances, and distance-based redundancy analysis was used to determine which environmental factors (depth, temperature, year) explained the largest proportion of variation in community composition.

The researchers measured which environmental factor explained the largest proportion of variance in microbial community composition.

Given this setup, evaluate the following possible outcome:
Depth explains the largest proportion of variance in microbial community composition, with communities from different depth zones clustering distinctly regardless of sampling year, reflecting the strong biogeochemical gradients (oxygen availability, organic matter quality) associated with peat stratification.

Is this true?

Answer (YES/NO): YES